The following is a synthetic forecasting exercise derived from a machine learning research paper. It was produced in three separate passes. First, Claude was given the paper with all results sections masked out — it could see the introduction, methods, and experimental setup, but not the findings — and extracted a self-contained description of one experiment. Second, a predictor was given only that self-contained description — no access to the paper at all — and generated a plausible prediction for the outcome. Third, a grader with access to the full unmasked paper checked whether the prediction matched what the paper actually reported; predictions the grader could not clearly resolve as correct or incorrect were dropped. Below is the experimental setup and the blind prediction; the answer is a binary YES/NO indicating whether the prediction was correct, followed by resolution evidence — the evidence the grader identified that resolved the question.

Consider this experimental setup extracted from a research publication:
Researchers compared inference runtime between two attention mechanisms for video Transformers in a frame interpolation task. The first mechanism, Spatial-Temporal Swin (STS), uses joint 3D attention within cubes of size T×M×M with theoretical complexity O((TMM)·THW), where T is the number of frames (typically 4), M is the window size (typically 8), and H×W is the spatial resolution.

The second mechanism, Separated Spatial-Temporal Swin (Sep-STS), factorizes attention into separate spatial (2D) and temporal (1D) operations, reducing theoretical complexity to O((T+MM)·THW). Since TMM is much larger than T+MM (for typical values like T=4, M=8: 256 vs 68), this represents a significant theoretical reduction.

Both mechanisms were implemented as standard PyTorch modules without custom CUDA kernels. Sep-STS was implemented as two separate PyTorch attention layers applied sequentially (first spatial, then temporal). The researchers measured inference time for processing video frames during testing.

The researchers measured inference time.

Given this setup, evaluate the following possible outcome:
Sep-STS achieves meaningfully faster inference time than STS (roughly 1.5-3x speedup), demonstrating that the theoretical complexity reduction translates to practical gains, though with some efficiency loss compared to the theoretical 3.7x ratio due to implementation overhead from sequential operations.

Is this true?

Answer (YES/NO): NO